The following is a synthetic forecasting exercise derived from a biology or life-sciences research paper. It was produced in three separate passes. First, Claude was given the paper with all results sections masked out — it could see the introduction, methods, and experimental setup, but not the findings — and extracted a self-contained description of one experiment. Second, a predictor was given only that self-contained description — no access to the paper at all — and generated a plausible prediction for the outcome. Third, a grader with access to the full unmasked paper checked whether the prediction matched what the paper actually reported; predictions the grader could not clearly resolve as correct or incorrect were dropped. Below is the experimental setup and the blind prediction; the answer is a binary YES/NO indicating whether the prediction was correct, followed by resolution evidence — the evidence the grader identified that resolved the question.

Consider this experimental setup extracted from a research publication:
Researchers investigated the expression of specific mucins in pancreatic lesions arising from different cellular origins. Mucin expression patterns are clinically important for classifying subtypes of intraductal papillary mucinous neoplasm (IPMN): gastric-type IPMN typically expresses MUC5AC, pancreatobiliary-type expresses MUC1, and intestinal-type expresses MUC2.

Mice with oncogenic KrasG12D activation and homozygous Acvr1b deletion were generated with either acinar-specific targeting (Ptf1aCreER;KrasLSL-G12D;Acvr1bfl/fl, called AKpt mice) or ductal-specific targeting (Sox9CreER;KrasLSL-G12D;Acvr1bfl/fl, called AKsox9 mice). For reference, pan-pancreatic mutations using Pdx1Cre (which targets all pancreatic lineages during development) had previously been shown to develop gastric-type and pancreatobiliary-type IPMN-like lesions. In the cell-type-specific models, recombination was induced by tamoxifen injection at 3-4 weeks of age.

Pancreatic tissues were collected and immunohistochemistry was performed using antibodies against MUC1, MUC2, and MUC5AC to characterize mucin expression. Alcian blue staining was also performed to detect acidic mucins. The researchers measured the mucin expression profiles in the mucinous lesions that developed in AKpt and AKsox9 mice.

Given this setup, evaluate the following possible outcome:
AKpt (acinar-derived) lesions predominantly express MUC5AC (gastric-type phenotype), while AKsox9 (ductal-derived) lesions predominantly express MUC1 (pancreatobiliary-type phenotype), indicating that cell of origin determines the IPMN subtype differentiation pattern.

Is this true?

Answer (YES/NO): NO